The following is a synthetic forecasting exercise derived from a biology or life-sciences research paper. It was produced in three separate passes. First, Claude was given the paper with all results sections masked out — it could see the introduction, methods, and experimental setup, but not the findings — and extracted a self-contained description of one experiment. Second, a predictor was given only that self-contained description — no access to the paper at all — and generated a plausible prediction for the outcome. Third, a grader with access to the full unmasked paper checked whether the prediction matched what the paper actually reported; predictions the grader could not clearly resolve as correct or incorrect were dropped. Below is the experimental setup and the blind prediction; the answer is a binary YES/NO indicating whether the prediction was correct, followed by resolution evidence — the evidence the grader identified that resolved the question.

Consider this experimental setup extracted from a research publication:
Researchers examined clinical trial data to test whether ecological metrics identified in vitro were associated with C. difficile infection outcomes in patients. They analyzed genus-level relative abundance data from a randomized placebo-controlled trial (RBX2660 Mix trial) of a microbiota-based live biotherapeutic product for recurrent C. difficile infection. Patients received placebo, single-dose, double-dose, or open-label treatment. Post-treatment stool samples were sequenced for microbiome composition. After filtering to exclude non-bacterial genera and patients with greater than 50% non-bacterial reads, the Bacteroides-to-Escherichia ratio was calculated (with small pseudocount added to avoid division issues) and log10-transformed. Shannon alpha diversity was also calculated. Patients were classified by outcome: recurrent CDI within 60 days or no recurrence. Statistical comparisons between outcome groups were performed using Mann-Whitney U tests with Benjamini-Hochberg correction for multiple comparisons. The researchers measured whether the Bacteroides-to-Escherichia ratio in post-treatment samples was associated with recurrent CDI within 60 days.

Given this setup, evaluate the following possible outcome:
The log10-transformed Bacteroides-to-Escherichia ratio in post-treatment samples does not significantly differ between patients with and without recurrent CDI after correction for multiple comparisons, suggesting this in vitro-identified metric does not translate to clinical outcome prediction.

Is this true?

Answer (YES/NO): NO